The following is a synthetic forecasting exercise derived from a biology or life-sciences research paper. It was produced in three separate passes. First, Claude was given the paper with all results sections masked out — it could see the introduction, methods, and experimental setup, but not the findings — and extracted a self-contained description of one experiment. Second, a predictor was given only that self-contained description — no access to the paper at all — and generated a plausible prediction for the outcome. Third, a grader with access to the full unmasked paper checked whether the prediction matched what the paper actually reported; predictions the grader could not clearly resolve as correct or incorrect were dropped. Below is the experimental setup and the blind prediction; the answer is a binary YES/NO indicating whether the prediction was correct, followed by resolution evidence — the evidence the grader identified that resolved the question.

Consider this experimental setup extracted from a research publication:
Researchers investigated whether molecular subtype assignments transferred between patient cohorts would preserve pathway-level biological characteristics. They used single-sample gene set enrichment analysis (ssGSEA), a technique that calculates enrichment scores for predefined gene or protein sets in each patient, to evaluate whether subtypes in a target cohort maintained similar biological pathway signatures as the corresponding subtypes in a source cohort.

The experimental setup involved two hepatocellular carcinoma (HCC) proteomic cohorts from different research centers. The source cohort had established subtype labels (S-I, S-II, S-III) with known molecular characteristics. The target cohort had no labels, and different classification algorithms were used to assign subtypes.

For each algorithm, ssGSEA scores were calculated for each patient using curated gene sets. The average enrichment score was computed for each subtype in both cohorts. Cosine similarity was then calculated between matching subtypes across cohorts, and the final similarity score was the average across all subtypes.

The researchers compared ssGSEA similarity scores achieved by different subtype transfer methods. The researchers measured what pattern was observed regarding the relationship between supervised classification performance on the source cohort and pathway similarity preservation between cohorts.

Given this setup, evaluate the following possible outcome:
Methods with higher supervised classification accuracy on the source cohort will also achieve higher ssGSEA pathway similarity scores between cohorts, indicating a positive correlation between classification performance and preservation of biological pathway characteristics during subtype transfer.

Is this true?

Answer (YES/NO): NO